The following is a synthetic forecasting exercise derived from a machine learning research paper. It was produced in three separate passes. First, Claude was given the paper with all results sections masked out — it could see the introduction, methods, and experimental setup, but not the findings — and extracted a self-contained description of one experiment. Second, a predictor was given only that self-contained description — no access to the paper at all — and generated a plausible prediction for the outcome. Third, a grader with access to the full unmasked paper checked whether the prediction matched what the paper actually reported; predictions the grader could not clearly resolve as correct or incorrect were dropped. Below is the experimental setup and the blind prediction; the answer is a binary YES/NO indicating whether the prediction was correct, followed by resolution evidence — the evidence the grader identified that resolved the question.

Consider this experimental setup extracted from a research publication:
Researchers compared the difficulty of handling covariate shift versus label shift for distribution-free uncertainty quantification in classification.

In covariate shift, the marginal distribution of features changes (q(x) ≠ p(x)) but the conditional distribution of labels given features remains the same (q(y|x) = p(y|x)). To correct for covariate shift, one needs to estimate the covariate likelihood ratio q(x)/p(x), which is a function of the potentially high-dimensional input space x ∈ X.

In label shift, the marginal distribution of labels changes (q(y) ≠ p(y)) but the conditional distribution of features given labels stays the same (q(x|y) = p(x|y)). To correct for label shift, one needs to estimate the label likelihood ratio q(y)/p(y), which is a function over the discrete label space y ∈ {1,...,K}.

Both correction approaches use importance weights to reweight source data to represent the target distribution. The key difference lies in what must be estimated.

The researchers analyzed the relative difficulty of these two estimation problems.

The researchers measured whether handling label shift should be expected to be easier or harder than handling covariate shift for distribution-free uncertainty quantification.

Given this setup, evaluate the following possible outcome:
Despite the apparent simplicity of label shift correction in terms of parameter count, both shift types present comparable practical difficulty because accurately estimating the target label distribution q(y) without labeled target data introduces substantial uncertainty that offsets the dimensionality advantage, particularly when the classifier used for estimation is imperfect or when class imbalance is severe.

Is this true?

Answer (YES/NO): NO